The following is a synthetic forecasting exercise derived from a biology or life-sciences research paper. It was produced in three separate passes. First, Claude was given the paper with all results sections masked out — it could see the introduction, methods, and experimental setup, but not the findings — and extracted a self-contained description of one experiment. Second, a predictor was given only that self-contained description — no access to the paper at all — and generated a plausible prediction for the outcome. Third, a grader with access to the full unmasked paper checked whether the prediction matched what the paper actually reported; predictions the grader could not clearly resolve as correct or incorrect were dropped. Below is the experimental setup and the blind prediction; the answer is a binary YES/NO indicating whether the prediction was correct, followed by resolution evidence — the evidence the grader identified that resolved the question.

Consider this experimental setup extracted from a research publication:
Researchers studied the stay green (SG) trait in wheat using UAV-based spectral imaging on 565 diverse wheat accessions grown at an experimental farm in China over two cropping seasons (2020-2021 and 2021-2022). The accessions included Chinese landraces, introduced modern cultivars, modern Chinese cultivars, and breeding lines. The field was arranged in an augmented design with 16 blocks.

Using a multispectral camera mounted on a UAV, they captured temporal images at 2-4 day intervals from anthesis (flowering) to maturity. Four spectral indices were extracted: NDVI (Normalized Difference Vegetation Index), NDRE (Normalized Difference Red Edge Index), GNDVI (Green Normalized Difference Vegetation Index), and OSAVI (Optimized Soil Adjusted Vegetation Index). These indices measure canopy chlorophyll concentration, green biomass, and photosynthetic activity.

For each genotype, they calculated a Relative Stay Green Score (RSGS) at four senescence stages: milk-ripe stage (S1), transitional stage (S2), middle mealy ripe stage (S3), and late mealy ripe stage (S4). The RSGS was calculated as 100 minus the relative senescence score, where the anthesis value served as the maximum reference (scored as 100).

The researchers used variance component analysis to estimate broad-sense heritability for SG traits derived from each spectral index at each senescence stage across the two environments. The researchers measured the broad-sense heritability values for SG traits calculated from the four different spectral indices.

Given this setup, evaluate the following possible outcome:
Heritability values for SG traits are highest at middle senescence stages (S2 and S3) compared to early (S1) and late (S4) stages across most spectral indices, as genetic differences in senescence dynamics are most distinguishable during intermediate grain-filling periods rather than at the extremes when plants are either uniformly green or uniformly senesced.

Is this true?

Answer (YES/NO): NO